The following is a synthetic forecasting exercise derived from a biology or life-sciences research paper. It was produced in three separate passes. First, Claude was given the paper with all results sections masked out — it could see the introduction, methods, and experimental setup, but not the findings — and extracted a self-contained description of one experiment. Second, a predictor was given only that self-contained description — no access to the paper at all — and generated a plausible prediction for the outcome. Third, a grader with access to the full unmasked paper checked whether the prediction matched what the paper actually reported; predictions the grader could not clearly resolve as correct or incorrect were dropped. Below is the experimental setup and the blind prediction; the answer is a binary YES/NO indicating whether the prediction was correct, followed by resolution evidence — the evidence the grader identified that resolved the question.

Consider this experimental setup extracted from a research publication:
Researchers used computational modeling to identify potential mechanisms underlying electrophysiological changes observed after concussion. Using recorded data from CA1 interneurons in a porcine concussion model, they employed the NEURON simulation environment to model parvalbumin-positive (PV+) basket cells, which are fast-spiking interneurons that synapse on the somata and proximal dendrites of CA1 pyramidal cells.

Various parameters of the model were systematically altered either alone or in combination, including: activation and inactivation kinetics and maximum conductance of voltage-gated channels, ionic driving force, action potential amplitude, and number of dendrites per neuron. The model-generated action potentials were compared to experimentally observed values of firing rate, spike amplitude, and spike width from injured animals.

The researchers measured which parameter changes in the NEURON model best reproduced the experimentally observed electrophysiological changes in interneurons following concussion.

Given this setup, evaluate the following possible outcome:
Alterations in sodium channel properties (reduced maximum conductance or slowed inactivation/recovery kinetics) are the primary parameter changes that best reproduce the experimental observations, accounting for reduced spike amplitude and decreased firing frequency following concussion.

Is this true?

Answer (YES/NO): NO